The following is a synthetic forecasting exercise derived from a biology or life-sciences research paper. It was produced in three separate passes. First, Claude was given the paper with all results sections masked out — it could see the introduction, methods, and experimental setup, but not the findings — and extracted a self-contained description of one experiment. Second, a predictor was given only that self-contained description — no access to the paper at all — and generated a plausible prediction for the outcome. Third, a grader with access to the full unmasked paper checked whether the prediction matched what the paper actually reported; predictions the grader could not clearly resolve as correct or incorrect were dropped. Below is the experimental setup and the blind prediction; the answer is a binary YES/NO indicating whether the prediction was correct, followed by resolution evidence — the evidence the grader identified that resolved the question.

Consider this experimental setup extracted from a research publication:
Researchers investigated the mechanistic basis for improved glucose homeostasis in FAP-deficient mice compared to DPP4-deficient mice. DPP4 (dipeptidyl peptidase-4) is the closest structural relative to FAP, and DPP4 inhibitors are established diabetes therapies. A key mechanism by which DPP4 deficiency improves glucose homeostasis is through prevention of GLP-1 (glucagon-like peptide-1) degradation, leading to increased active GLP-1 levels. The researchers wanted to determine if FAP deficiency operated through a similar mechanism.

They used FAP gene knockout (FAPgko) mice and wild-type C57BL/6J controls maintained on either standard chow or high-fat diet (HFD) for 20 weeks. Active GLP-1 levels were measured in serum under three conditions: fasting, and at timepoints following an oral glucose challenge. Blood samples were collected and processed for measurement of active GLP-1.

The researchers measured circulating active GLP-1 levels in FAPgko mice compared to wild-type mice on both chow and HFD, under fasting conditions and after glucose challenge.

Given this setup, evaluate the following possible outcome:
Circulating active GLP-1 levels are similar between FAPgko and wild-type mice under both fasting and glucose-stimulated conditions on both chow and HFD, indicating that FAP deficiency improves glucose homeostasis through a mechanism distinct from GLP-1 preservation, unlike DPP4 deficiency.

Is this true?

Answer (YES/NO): YES